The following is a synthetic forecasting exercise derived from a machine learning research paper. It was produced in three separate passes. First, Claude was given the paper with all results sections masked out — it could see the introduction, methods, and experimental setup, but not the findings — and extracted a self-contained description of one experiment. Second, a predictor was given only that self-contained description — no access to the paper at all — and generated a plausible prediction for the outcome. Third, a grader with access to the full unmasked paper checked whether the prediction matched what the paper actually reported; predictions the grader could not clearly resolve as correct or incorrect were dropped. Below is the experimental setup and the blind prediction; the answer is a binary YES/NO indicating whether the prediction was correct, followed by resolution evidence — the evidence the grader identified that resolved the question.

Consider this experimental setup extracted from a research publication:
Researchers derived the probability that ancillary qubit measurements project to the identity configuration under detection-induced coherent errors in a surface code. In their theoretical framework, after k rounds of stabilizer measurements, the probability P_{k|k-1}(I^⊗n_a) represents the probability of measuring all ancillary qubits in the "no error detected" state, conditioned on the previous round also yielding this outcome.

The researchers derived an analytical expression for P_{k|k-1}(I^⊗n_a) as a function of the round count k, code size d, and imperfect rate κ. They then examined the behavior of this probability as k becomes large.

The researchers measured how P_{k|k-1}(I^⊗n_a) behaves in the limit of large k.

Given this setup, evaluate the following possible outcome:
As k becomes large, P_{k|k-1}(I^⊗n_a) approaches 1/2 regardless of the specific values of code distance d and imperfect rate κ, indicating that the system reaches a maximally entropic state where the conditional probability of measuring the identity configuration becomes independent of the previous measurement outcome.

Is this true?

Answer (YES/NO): NO